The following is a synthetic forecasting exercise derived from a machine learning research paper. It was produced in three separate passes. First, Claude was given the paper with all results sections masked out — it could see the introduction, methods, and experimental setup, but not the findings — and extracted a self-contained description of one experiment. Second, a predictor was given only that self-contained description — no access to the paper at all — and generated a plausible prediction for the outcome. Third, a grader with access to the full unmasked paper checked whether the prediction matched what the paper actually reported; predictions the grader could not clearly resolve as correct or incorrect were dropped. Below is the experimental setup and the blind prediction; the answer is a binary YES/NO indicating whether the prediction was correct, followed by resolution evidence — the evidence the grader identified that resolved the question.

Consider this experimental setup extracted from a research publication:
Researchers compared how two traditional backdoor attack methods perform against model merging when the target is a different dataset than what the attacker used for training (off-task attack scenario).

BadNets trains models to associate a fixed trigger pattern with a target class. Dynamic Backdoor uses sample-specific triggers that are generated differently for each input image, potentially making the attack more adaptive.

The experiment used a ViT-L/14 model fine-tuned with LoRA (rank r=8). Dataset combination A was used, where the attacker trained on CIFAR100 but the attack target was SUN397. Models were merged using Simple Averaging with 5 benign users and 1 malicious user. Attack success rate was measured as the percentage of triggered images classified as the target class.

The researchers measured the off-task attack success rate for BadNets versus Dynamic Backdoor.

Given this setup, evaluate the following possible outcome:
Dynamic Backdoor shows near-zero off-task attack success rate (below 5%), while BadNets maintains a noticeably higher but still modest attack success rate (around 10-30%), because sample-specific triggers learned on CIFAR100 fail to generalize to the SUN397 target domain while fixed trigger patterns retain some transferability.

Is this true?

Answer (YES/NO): NO